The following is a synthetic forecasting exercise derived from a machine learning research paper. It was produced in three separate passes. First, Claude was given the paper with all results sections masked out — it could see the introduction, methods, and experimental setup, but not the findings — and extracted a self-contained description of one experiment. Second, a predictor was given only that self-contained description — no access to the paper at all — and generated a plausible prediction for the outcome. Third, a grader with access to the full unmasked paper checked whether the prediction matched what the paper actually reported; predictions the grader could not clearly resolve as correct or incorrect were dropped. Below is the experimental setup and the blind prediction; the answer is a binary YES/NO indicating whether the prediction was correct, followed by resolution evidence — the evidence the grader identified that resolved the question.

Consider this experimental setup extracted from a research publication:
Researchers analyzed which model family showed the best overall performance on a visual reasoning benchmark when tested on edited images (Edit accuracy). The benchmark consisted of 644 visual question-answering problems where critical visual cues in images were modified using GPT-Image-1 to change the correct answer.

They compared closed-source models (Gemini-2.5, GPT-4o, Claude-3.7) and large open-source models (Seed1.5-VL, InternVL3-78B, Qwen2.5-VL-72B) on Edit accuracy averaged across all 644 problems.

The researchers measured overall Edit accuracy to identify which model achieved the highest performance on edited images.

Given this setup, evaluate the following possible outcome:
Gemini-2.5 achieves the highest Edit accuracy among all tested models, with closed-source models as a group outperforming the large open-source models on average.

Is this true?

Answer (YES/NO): YES